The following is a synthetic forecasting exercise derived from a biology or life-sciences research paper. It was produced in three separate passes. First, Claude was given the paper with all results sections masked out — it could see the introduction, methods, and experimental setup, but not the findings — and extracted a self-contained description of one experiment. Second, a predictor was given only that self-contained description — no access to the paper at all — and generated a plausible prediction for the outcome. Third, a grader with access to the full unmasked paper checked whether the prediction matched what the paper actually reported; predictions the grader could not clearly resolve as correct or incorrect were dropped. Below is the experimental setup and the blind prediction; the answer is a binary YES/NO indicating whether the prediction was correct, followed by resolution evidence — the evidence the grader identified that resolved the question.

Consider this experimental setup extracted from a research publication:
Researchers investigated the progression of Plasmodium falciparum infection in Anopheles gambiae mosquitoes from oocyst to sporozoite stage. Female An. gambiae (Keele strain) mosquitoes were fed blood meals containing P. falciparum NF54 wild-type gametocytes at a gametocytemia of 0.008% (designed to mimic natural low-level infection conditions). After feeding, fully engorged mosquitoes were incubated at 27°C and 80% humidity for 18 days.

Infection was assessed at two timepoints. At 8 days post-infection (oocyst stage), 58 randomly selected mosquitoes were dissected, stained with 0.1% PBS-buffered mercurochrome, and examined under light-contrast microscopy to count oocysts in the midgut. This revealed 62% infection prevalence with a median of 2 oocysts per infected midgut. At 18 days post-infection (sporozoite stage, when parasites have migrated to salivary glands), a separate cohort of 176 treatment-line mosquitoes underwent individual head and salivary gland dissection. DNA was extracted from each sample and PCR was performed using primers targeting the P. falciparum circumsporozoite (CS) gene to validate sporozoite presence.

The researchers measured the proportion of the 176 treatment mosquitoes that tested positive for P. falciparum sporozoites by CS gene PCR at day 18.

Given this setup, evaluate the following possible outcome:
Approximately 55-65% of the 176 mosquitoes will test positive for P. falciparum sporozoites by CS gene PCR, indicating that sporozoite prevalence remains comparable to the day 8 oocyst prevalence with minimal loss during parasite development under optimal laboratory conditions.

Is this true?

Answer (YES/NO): NO